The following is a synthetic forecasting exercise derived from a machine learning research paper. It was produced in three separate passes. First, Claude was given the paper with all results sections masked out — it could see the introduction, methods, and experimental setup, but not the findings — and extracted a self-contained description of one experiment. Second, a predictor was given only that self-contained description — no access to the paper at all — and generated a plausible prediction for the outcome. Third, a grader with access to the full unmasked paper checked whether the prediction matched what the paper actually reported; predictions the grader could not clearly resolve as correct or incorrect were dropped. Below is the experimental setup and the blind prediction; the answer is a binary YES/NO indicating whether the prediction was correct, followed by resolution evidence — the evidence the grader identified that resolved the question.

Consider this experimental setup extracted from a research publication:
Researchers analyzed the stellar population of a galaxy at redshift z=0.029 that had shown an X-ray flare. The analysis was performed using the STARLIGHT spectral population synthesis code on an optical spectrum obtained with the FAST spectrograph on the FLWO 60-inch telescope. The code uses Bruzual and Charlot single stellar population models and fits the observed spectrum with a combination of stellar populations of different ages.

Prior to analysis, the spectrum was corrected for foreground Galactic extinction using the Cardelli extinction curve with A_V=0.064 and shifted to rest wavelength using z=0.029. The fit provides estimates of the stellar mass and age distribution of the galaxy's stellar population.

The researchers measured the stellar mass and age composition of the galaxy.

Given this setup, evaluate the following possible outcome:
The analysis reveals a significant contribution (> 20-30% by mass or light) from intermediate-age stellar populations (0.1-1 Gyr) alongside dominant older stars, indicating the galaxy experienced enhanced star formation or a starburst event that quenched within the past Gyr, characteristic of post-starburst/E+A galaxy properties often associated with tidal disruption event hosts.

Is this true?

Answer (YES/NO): NO